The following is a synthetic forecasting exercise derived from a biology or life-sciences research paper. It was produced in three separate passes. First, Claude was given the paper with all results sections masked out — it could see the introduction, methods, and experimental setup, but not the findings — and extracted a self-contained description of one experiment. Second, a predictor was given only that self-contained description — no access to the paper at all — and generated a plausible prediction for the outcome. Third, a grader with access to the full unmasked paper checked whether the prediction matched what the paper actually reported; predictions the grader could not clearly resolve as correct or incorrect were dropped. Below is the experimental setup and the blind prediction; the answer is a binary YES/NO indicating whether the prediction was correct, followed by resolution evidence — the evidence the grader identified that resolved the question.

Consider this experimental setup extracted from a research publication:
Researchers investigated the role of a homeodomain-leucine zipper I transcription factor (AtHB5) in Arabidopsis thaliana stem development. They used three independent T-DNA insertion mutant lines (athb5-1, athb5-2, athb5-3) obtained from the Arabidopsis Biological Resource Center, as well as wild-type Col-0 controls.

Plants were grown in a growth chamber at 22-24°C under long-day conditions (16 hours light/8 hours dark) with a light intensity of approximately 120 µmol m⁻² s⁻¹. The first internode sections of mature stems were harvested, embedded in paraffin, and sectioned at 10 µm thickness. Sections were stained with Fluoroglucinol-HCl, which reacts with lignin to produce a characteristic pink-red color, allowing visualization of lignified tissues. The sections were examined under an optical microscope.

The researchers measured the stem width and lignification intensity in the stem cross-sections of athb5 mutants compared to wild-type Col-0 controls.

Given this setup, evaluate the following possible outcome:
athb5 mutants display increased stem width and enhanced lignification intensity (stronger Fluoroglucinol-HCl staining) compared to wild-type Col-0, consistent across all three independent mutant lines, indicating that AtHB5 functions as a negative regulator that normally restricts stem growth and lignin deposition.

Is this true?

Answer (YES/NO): YES